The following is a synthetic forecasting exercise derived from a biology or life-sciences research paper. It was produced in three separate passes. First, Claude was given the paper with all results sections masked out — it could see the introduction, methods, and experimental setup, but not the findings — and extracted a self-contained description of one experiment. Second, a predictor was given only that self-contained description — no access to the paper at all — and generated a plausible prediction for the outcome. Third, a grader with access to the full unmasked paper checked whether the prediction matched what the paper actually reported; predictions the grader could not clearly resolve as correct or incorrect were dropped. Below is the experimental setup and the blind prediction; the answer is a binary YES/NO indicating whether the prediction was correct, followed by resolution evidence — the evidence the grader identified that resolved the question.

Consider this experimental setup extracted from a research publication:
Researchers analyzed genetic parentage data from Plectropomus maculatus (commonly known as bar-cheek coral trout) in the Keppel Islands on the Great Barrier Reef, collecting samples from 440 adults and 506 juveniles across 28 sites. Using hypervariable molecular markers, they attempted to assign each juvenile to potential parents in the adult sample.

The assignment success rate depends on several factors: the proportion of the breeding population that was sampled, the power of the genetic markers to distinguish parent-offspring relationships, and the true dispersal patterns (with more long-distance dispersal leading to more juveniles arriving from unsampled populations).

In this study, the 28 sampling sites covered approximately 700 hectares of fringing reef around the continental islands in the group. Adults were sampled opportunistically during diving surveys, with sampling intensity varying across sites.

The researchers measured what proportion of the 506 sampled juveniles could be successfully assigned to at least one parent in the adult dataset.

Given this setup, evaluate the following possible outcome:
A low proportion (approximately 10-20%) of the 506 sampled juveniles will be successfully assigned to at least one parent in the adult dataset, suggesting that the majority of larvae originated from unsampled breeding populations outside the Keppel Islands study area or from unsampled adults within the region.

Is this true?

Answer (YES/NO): YES